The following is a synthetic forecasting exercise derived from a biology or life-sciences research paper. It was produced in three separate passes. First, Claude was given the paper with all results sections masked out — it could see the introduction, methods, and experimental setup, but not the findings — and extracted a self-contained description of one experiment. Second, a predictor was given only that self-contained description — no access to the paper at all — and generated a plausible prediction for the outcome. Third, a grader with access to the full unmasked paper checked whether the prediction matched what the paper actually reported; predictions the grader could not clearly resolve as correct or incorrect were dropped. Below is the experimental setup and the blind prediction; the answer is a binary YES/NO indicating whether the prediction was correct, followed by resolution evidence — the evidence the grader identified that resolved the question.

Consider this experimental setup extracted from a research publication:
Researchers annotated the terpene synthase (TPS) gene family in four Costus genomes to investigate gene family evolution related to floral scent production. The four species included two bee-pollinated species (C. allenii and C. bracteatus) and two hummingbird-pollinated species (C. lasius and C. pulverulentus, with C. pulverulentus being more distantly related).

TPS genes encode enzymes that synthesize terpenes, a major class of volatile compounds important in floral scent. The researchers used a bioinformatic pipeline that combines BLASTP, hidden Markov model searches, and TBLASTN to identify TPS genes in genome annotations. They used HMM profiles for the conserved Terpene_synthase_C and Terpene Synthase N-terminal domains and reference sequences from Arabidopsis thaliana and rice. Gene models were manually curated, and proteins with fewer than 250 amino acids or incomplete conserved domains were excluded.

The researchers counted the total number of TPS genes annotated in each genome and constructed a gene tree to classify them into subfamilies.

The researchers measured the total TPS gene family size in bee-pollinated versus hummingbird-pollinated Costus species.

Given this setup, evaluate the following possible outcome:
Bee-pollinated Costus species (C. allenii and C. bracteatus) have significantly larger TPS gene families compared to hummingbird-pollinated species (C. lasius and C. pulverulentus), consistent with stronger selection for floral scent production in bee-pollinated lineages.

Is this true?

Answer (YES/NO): NO